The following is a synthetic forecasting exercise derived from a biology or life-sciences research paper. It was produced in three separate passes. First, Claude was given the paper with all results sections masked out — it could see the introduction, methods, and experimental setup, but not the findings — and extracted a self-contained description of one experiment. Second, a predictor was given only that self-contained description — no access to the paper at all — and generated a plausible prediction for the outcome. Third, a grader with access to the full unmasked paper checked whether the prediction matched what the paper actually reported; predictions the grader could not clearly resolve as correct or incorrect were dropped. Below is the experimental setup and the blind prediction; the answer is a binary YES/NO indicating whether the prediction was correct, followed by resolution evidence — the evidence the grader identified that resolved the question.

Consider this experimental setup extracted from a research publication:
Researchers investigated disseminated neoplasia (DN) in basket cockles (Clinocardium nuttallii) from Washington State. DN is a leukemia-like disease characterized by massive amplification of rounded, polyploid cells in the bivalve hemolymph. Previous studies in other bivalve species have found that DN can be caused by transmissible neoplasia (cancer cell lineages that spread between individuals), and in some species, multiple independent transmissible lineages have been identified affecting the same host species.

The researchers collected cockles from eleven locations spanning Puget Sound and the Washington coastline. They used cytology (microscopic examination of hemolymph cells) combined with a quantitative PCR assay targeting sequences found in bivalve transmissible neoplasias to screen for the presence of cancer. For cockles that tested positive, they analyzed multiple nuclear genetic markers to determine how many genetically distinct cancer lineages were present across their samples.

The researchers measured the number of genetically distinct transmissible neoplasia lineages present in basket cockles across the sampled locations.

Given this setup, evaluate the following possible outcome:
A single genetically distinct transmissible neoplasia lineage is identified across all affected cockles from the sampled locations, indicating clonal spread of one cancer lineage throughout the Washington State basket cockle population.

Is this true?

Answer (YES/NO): NO